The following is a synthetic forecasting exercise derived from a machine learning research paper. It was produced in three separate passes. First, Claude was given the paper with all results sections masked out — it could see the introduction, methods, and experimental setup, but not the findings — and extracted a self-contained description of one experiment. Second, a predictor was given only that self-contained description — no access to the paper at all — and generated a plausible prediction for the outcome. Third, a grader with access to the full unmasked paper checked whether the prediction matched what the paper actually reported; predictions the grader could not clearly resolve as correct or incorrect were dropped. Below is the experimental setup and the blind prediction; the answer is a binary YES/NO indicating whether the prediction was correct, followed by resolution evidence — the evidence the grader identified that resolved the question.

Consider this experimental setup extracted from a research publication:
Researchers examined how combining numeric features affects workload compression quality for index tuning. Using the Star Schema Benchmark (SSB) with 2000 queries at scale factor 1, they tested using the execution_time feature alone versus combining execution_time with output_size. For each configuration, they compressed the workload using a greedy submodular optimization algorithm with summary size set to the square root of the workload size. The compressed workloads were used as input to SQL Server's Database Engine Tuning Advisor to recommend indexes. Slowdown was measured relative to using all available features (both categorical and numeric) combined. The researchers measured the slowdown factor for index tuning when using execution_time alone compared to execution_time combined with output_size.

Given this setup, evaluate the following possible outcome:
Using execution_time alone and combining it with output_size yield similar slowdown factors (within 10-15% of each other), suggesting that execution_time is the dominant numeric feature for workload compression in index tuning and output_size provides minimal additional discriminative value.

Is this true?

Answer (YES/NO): NO